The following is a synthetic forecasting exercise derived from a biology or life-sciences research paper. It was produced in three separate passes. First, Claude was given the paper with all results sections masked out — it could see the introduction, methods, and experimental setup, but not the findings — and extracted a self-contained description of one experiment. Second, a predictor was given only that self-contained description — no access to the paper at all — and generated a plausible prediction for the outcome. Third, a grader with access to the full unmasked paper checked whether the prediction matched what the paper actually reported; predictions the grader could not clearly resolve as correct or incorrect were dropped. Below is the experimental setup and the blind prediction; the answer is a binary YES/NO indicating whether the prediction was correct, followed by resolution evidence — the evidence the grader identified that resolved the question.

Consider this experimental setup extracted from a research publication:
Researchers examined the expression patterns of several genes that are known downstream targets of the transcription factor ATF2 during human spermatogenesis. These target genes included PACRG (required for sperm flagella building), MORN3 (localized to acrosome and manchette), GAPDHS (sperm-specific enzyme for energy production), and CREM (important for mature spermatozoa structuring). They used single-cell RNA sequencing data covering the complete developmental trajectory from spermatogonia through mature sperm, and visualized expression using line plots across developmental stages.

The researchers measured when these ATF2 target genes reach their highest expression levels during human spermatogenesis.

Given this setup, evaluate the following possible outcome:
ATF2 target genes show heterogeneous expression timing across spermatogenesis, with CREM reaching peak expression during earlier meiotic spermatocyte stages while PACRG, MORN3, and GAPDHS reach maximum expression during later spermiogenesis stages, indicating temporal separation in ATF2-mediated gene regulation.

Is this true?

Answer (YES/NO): NO